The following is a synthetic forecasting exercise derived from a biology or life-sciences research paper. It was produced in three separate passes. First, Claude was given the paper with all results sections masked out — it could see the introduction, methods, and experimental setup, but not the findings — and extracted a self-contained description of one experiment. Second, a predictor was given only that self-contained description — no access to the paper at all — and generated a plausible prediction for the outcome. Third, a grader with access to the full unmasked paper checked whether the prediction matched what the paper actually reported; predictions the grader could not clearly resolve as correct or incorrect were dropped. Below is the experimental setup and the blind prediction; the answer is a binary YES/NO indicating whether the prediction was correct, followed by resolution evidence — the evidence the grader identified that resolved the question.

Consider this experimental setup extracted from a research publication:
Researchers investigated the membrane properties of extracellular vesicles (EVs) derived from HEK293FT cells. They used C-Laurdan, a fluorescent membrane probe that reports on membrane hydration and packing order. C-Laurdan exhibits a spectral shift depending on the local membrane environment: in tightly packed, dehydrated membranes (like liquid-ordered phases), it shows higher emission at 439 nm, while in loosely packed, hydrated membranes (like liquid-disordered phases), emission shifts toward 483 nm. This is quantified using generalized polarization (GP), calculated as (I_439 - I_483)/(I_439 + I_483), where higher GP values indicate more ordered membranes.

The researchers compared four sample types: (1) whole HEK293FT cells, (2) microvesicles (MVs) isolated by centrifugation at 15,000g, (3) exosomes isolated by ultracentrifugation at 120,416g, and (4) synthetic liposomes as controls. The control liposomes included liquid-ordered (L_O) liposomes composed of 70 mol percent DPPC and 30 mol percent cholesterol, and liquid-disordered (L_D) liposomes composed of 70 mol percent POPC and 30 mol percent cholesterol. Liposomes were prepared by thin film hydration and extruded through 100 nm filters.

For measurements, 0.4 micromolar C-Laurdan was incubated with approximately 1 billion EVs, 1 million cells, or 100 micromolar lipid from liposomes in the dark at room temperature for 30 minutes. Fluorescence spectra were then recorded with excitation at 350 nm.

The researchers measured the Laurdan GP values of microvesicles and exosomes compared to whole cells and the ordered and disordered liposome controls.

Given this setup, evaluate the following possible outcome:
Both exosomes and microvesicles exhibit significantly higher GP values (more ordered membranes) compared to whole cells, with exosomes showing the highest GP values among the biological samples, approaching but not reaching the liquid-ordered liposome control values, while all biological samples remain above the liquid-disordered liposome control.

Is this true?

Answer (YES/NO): NO